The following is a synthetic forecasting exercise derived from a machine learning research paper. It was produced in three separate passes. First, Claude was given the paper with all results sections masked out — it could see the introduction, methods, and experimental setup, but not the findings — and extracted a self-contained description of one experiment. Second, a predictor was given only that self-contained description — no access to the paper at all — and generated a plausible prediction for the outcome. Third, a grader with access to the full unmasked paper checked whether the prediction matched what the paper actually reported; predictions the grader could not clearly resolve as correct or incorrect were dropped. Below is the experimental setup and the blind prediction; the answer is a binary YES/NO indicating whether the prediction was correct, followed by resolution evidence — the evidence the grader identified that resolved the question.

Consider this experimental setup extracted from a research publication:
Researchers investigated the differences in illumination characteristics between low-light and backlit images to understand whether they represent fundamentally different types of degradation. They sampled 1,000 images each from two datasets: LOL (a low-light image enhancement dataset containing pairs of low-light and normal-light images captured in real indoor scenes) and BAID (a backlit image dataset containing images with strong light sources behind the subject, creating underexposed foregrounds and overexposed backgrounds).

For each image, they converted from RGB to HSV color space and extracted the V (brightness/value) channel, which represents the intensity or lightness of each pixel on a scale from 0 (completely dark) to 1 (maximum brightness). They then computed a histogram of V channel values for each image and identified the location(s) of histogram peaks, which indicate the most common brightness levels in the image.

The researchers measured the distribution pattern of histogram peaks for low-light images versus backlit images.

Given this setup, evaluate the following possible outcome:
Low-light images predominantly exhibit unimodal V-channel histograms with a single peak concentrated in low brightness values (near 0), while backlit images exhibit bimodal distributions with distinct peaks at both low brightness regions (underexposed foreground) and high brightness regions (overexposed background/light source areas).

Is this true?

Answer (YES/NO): YES